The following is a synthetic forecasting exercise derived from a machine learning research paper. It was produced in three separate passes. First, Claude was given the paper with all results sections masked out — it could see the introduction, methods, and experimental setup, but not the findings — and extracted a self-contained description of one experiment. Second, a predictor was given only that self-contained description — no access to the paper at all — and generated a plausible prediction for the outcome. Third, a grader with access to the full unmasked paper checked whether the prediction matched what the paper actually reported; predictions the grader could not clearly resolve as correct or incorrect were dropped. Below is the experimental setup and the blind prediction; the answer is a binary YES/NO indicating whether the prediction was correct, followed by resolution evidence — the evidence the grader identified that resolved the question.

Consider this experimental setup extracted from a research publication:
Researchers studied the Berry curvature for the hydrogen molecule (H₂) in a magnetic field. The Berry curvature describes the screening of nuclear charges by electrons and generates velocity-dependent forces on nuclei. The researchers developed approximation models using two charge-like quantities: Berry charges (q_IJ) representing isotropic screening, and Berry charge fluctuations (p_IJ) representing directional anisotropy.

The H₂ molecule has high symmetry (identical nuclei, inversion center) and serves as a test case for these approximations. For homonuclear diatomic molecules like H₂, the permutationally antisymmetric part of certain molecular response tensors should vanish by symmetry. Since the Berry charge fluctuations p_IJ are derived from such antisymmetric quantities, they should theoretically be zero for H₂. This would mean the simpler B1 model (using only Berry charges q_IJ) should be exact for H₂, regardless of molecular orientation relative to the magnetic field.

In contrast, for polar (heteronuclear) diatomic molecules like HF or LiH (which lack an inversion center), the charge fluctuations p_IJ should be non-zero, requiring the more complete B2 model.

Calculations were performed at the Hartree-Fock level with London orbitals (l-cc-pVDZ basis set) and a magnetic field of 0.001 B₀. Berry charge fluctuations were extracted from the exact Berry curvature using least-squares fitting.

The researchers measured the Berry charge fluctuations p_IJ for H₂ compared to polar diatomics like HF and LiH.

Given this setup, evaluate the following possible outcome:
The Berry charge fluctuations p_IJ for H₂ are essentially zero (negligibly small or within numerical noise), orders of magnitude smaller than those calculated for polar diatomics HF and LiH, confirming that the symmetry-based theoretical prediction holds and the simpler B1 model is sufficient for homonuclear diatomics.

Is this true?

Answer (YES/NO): YES